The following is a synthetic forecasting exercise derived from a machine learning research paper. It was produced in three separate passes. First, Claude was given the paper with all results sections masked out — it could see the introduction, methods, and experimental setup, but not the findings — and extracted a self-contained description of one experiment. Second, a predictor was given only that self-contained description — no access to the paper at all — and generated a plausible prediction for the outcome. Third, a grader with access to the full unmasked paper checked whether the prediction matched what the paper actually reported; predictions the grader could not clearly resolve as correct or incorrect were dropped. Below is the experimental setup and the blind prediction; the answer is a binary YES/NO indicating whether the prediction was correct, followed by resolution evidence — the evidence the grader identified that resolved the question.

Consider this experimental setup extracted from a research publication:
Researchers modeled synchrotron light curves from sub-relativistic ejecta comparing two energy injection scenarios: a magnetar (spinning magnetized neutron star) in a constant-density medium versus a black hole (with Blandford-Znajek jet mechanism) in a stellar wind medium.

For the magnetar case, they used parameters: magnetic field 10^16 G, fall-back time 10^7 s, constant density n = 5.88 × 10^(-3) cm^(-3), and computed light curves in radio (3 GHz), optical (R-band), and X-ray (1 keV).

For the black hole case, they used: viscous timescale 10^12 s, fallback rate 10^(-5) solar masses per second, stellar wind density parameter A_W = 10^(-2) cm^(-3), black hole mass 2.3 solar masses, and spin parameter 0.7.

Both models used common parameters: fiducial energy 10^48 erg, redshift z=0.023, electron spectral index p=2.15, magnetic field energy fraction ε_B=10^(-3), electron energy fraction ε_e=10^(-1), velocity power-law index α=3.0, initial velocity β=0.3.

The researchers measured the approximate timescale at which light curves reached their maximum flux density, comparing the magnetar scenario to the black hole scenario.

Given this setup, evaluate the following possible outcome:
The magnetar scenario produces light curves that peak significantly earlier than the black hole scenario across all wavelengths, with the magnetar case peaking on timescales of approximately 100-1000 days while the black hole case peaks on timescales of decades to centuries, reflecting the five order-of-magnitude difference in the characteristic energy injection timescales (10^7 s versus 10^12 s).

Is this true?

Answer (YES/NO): NO